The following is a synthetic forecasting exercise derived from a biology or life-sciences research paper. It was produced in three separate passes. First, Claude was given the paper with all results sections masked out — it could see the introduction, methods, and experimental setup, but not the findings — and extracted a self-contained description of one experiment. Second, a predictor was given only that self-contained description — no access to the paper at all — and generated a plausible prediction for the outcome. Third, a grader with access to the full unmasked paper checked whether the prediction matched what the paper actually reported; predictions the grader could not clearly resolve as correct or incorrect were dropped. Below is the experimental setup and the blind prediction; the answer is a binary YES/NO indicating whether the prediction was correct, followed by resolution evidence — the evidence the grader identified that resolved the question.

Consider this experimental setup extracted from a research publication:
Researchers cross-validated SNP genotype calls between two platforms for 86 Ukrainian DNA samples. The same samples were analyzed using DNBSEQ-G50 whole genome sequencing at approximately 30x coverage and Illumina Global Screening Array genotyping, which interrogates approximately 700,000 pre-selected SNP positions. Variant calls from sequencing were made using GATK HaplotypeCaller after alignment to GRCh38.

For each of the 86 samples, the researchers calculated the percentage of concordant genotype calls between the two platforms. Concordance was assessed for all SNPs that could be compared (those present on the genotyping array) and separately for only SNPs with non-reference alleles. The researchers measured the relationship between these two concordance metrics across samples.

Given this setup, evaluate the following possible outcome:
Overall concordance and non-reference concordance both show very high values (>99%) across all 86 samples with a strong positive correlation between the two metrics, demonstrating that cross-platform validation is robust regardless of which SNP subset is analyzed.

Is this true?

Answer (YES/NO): NO